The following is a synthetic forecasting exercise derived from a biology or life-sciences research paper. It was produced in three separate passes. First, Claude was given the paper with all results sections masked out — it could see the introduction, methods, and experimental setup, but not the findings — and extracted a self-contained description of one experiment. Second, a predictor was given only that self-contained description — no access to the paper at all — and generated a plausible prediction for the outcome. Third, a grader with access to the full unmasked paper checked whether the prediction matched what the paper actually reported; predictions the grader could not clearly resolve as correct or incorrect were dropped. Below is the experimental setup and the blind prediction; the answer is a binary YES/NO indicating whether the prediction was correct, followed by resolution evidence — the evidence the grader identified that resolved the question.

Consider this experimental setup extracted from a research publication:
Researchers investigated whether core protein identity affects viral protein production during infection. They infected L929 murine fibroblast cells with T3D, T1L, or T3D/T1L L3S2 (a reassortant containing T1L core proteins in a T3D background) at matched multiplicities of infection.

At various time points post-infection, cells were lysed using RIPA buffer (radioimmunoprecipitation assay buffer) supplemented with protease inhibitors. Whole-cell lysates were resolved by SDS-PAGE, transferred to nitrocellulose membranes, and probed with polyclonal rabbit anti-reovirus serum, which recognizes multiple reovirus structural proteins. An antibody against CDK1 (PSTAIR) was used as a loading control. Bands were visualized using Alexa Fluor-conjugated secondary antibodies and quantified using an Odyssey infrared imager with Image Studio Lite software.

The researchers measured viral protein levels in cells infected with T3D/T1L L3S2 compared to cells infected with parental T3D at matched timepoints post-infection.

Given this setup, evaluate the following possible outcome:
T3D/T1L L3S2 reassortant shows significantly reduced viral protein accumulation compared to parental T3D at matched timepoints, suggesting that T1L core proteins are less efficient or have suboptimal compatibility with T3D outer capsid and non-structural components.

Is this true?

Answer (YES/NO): NO